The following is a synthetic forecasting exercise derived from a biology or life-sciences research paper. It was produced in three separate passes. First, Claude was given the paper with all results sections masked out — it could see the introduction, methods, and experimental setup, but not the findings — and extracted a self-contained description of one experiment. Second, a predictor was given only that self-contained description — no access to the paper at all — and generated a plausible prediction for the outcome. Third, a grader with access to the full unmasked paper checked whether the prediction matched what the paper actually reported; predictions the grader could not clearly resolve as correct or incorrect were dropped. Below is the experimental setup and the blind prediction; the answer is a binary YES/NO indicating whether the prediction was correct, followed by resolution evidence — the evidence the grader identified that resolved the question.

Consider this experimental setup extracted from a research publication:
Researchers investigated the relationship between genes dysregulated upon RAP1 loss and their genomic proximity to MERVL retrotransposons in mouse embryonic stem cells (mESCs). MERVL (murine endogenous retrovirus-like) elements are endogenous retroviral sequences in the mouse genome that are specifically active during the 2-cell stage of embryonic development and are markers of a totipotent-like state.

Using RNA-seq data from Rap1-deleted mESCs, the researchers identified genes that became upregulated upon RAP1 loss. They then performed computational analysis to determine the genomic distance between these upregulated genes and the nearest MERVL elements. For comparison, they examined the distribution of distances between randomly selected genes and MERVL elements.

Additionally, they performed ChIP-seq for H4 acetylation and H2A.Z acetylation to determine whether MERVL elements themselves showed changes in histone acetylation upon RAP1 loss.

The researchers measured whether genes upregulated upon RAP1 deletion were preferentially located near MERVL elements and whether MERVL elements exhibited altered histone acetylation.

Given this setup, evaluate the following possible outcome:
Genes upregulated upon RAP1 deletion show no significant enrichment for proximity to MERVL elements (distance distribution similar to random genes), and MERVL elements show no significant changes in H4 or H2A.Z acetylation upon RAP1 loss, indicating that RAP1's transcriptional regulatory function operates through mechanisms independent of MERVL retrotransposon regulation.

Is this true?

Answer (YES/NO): NO